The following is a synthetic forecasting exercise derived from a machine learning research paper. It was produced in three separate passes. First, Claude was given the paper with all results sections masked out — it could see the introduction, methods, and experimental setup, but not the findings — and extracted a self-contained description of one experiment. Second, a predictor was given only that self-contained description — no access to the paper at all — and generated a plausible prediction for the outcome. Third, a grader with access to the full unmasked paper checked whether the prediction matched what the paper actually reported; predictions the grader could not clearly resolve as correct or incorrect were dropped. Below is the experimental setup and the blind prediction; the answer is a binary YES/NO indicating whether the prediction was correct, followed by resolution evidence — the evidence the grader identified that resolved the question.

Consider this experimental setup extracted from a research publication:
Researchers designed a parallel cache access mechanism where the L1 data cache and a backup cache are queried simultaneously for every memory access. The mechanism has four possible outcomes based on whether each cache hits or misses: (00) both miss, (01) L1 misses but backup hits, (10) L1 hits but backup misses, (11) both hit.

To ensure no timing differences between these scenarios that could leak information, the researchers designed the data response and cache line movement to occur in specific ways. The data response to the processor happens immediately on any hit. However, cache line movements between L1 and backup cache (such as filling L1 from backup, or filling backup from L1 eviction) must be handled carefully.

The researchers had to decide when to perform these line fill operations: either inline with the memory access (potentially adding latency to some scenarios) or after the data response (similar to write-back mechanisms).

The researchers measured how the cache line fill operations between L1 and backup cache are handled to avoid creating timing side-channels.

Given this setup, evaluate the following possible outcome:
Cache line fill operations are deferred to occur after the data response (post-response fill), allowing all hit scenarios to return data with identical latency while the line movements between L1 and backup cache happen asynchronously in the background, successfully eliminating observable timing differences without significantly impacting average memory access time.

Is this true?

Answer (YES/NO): YES